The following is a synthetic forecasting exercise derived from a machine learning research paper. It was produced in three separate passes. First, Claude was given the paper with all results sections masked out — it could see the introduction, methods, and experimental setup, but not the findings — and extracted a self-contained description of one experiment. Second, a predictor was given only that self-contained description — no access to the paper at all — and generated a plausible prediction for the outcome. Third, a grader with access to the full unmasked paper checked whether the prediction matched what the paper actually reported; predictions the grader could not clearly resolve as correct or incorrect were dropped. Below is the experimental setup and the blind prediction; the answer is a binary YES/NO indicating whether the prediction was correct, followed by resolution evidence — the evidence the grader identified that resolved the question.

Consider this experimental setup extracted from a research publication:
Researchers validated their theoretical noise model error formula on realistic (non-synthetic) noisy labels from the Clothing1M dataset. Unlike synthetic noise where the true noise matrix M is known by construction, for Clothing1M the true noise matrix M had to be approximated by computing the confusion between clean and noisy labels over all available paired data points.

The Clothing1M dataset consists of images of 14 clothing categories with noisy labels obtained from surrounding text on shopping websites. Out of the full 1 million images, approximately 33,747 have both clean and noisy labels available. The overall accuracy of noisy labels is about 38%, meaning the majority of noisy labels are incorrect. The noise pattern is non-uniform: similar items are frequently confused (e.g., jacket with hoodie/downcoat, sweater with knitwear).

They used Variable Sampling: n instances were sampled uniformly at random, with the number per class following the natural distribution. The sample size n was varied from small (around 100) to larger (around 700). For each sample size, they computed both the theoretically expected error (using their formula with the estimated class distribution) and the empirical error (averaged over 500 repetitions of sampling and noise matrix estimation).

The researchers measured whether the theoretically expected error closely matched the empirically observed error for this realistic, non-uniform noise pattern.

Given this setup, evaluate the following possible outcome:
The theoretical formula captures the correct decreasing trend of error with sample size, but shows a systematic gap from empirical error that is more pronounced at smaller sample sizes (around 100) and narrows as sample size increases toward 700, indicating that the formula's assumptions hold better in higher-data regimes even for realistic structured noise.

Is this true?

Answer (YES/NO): NO